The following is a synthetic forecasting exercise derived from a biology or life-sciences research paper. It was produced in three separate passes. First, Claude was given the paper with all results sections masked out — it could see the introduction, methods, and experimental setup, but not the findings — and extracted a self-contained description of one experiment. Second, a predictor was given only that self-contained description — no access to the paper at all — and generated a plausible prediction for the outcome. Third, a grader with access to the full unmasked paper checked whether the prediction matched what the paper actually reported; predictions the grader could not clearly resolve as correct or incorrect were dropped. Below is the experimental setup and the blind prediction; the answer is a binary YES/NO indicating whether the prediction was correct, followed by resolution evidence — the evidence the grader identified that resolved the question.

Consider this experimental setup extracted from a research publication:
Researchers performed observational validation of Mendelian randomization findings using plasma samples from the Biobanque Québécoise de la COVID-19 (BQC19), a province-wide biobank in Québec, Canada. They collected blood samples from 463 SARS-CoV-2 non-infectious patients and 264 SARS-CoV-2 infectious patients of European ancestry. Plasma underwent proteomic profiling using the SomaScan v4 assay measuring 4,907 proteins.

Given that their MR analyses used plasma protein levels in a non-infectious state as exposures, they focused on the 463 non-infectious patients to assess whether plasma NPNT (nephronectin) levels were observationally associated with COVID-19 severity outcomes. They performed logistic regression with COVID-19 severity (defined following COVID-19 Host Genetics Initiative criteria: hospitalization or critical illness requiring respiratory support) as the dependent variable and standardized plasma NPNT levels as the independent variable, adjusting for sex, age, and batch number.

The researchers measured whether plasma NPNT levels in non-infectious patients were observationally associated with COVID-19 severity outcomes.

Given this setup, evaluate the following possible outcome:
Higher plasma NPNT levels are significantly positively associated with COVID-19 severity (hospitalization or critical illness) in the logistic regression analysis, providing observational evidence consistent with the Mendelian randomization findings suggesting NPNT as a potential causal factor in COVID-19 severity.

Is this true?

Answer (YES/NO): YES